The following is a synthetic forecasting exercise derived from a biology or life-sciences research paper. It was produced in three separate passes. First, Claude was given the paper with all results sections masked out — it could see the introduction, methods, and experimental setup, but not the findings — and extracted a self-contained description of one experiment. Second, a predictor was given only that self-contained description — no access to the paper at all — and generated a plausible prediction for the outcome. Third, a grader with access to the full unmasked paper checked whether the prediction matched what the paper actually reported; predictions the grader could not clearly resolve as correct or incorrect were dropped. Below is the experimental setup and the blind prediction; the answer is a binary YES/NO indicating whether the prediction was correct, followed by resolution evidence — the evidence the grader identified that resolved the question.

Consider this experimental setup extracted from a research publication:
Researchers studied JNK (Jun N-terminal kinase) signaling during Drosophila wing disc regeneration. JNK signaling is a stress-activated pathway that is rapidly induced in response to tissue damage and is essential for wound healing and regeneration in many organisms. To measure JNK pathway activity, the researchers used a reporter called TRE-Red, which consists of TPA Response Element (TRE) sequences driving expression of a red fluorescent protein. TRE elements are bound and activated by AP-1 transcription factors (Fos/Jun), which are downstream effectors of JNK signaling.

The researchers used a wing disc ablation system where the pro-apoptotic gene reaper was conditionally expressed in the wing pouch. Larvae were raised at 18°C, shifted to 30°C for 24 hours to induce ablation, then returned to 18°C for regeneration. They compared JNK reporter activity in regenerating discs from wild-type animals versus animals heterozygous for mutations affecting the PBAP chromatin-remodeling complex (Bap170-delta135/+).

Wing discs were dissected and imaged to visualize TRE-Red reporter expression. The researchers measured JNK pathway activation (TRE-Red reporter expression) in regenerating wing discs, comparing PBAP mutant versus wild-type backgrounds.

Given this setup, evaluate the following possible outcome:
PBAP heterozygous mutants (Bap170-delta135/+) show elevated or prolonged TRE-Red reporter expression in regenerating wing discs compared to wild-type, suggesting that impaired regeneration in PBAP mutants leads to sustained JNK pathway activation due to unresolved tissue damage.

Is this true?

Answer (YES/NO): NO